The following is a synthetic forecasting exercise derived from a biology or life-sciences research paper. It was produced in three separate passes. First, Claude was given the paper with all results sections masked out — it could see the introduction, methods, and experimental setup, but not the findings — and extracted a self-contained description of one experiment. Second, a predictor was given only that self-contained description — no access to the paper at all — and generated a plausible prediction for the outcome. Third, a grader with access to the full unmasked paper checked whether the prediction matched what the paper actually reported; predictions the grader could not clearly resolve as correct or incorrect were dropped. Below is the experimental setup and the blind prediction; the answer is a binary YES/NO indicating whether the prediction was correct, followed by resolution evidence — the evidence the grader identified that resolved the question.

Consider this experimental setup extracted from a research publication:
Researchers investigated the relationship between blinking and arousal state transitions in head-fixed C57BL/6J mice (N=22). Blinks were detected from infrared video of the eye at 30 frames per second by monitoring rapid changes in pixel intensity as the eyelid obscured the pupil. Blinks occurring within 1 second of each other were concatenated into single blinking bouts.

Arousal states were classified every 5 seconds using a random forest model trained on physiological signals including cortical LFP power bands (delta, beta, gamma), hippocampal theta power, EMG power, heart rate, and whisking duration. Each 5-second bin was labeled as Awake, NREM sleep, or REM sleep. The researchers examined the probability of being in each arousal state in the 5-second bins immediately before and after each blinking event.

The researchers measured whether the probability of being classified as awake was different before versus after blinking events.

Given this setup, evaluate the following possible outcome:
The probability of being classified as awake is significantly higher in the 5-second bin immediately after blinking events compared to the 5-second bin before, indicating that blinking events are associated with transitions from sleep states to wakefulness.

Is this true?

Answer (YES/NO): NO